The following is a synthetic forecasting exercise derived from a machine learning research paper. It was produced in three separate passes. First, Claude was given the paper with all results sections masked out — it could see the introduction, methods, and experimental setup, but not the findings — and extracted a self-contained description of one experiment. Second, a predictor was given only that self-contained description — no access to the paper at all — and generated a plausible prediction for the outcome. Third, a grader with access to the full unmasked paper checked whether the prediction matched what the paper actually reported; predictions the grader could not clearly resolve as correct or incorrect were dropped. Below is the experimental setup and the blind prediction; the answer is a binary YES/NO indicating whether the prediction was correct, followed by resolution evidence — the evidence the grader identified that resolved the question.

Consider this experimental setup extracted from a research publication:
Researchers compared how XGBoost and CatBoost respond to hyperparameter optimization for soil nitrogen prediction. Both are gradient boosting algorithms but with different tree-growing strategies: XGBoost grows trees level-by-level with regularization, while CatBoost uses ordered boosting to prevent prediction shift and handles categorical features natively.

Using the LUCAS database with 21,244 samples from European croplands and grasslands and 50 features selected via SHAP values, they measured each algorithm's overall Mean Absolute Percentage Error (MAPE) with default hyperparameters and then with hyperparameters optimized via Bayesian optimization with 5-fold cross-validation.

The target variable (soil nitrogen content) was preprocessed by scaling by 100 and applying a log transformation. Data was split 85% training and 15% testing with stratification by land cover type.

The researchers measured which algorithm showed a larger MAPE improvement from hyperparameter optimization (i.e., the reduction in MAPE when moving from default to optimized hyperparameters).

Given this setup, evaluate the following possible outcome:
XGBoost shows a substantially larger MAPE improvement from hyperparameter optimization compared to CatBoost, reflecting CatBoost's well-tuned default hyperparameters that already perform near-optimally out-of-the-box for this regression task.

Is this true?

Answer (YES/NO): YES